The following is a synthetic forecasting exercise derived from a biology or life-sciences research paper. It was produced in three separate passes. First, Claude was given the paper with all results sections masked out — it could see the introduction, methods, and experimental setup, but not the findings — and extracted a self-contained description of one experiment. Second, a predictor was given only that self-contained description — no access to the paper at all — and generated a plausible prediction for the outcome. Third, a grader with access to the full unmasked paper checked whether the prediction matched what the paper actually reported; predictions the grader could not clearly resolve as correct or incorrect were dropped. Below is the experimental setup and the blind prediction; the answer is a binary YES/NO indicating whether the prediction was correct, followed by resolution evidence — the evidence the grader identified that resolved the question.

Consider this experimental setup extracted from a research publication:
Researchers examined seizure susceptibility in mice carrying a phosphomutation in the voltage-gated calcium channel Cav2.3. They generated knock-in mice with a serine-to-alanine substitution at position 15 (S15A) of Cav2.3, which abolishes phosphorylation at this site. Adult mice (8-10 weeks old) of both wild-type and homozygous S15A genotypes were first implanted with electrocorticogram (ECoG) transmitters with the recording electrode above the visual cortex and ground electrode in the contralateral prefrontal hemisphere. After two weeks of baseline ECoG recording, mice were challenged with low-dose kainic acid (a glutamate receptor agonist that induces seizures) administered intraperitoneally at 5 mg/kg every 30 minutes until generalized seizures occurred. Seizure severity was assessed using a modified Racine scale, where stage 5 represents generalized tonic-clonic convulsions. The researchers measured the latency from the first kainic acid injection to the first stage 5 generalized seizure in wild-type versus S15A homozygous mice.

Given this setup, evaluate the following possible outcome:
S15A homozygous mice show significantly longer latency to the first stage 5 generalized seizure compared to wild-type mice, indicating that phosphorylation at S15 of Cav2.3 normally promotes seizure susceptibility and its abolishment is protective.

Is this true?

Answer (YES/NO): NO